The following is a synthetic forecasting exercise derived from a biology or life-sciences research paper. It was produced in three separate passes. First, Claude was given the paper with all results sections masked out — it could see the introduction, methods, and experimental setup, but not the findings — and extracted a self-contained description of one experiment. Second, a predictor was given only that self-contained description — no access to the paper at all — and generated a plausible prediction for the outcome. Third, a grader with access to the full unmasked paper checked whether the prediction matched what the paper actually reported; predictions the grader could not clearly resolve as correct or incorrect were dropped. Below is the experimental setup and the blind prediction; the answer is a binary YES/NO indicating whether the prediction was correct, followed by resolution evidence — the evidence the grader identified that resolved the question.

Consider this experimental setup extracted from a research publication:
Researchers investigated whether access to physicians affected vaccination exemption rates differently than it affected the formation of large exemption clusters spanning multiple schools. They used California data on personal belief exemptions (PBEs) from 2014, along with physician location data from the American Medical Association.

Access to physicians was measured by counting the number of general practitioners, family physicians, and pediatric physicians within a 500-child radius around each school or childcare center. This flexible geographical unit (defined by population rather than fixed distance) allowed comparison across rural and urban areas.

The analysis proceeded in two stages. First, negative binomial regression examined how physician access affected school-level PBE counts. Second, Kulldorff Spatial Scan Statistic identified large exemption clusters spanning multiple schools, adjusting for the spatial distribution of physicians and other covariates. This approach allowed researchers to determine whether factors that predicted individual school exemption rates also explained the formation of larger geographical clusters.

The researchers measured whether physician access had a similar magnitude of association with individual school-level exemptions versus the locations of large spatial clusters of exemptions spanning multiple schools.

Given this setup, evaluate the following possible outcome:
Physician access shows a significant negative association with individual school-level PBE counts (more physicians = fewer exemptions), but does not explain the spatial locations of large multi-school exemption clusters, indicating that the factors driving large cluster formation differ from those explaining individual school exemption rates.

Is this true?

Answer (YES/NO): NO